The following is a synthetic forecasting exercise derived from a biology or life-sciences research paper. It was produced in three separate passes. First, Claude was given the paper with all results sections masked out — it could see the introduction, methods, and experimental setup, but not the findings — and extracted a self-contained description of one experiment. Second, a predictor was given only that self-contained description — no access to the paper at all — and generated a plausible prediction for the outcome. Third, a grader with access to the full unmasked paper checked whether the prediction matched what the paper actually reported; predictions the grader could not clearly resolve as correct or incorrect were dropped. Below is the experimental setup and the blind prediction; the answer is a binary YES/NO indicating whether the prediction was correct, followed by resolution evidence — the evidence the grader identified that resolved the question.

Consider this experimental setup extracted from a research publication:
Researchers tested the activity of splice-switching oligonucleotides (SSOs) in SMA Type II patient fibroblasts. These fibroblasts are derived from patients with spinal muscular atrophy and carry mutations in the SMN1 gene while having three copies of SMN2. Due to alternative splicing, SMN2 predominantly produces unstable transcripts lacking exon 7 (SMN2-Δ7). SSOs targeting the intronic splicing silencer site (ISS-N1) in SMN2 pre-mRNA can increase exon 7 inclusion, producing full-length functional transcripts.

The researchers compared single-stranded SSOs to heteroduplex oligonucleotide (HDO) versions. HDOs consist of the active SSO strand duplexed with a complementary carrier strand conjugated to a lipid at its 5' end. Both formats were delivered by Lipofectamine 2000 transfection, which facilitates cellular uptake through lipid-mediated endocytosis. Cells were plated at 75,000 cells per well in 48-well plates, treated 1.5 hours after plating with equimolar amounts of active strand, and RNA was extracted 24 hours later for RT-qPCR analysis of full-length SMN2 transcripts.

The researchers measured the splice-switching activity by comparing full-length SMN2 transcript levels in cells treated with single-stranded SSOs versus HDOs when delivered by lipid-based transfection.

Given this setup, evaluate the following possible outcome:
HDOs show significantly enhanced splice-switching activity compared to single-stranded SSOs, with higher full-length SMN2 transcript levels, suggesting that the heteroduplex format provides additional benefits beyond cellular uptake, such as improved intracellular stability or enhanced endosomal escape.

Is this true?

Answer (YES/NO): NO